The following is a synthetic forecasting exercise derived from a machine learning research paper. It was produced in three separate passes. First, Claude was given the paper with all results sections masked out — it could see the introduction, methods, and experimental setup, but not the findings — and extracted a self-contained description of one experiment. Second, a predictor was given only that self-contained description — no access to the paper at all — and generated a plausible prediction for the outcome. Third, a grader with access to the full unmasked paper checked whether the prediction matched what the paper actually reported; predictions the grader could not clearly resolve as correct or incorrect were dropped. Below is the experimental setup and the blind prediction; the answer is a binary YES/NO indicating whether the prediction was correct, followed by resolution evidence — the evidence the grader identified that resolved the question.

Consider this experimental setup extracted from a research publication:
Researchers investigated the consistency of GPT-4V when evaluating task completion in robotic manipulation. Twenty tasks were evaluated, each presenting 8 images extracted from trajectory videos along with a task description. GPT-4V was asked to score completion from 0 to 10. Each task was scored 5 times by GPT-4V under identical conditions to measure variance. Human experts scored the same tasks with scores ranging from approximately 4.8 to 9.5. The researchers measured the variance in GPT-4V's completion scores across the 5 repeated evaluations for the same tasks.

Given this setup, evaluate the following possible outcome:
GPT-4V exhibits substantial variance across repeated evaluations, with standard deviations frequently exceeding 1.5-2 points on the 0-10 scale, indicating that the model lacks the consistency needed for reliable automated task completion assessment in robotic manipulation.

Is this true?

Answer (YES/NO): NO